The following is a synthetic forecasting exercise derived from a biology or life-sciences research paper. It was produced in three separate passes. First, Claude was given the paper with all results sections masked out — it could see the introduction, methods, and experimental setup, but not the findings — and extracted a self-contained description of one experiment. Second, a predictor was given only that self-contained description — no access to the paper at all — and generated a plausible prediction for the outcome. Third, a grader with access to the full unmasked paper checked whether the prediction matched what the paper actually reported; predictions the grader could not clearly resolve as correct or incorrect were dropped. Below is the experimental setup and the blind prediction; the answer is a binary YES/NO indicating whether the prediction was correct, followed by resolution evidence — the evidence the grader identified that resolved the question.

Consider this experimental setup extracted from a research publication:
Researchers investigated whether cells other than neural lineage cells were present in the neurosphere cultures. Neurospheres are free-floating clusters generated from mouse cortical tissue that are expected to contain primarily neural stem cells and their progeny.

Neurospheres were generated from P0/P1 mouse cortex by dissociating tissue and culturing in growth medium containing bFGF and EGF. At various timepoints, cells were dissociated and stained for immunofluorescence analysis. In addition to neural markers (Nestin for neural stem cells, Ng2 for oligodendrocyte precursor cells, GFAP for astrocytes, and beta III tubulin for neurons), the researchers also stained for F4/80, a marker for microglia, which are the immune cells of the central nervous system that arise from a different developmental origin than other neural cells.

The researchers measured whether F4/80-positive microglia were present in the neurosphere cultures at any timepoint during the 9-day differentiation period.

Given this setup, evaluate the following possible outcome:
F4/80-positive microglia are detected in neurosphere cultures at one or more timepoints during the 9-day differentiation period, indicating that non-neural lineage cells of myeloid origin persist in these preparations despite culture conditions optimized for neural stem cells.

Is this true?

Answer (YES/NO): NO